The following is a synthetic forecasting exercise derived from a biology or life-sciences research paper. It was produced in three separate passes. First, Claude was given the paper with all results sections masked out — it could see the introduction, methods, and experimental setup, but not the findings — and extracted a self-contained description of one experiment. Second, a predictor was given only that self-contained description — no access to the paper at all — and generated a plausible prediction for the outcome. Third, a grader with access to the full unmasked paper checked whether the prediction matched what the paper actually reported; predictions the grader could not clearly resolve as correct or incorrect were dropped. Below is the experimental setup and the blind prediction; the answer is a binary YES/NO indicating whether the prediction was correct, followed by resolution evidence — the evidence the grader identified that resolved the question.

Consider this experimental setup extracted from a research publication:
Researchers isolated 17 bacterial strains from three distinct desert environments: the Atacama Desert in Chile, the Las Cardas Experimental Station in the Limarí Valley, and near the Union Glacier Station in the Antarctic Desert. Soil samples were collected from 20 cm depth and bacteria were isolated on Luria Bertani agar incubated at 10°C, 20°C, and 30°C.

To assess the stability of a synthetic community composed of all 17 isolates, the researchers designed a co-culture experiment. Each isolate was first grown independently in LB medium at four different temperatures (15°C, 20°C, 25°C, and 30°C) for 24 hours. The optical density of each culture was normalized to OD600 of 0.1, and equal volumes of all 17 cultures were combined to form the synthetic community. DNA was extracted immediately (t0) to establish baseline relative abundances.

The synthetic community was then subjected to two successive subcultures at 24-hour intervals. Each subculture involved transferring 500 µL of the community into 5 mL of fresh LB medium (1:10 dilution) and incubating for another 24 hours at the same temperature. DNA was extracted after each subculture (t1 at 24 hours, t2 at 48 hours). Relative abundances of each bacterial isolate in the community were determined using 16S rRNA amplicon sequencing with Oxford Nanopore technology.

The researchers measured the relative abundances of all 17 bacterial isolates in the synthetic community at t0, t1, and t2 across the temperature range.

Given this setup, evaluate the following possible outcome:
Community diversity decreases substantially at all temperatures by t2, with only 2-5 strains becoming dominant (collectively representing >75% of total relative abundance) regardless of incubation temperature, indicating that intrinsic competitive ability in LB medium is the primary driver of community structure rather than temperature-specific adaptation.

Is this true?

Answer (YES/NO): NO